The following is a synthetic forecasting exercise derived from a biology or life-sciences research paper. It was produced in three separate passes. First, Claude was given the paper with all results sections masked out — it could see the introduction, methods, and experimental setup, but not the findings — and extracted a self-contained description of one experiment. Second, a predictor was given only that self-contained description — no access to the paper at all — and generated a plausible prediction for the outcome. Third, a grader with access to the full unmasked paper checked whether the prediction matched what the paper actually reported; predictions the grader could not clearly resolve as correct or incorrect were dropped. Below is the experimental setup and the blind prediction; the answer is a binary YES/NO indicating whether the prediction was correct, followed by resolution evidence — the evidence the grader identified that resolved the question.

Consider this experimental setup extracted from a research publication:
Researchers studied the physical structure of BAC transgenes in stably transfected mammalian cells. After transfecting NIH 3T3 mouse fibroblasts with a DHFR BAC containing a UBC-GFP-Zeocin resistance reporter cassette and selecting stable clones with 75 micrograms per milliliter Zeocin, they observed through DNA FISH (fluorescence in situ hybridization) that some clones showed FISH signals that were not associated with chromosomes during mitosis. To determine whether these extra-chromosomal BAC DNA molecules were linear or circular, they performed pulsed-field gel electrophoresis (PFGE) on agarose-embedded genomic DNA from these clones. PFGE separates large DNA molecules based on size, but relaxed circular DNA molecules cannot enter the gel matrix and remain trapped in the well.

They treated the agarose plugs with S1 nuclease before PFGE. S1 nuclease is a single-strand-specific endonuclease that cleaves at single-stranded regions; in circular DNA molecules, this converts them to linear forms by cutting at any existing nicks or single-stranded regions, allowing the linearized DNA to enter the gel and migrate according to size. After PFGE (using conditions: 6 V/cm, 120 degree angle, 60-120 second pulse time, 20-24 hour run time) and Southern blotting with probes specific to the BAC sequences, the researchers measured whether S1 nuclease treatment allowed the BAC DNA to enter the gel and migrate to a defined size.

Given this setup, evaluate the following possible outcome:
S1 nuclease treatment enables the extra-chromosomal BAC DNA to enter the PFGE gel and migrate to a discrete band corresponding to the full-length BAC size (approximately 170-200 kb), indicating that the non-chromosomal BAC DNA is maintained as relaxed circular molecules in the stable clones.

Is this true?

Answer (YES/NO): NO